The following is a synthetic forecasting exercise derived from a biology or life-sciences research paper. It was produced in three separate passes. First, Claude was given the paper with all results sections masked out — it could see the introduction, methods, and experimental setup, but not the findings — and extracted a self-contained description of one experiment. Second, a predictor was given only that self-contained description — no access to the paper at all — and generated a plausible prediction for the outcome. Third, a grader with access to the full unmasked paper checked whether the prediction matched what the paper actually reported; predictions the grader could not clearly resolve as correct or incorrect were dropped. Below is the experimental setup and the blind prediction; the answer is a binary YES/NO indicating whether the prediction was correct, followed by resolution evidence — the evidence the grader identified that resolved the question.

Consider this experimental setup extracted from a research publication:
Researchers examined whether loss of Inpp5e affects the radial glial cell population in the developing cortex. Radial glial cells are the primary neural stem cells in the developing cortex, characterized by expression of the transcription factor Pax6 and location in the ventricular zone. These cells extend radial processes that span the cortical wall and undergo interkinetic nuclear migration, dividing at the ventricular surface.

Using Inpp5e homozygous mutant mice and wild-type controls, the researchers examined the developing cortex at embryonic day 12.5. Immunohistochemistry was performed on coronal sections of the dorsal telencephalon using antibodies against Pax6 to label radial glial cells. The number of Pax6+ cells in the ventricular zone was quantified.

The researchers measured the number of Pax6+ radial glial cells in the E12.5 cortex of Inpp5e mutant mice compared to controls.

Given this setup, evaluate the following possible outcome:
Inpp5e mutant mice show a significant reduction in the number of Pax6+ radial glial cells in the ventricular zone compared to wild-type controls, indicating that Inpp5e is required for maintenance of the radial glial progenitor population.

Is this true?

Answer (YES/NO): NO